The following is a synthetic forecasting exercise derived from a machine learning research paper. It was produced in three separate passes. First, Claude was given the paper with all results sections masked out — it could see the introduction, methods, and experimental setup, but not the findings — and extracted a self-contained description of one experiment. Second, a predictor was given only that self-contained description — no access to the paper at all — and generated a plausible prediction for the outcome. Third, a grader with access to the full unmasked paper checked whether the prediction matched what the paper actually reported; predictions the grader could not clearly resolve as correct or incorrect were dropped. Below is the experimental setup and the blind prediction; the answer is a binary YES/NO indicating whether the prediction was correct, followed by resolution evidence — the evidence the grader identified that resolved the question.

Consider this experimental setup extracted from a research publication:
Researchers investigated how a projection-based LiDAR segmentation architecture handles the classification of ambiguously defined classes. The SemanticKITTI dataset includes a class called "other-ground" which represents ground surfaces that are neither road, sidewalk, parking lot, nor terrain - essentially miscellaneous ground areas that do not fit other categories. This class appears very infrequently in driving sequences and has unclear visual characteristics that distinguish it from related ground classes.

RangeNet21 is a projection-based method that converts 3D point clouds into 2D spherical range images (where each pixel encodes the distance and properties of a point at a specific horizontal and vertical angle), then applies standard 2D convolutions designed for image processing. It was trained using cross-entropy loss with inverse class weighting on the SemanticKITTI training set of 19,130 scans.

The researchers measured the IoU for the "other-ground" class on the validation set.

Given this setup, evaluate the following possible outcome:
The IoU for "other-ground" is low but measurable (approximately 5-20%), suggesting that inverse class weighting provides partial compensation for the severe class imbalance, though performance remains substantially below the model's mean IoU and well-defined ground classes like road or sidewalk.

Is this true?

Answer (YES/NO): NO